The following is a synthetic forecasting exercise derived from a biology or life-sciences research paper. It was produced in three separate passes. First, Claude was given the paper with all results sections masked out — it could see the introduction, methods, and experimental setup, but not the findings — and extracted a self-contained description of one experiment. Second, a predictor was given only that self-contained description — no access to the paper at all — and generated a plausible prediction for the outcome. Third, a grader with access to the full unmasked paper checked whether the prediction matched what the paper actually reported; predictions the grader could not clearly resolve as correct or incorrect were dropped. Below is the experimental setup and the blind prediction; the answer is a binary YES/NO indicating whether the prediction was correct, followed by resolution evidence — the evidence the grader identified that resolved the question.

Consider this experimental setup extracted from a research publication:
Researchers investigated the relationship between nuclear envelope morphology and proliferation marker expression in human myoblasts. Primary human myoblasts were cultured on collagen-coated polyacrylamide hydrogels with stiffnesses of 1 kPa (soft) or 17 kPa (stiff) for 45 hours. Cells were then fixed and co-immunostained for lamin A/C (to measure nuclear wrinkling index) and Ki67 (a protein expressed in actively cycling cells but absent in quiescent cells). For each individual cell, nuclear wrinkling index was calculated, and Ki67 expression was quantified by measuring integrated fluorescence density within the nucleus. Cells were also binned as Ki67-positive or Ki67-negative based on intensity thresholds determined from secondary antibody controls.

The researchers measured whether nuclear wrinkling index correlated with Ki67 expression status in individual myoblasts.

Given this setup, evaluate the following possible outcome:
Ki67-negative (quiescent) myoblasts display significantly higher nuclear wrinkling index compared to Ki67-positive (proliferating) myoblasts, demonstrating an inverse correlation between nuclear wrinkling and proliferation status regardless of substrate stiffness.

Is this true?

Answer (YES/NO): YES